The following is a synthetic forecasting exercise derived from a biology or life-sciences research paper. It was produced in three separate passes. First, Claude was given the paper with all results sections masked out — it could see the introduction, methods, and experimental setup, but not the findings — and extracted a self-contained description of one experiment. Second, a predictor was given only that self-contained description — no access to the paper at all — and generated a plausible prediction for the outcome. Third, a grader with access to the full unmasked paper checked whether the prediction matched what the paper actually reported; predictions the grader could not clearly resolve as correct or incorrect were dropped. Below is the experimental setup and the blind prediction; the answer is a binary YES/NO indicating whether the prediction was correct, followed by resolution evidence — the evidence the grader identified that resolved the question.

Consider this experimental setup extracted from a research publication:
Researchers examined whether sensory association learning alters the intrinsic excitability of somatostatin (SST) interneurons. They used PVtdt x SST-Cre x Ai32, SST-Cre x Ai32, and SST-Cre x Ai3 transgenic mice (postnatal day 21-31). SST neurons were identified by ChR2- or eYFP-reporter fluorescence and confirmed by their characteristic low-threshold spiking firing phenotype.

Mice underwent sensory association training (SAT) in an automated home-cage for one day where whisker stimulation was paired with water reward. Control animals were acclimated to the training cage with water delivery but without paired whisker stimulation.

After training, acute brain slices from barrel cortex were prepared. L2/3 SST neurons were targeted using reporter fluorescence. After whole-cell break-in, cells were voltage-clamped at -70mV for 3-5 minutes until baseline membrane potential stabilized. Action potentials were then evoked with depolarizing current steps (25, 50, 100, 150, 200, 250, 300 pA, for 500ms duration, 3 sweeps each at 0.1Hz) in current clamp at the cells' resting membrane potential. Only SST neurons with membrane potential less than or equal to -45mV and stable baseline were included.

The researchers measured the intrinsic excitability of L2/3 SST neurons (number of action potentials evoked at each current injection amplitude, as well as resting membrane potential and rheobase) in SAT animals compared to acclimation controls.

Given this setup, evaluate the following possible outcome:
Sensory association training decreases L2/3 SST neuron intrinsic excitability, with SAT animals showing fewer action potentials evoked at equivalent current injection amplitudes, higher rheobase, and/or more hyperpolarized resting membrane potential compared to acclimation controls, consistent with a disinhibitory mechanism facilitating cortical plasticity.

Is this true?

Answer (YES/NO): NO